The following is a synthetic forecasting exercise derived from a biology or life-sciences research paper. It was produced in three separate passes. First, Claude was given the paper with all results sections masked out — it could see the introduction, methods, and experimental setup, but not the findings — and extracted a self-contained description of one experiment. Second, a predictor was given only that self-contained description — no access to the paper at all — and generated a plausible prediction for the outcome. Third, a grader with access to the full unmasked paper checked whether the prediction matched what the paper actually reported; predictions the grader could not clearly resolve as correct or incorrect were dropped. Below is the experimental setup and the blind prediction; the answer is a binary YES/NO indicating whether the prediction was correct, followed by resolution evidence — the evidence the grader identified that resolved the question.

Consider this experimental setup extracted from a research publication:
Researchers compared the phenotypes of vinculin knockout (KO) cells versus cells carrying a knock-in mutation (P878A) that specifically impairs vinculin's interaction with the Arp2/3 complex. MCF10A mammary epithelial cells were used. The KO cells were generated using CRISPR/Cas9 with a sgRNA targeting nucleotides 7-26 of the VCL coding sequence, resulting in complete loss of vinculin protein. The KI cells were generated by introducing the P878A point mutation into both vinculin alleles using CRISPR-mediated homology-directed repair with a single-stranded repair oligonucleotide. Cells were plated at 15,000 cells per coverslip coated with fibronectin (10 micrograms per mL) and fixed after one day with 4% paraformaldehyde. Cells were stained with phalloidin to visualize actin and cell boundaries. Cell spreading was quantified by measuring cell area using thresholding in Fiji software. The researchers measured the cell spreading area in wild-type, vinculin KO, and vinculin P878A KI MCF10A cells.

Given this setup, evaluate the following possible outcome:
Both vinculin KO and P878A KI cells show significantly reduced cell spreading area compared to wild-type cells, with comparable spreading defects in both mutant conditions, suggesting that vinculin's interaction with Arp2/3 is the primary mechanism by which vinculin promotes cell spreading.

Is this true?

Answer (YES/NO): NO